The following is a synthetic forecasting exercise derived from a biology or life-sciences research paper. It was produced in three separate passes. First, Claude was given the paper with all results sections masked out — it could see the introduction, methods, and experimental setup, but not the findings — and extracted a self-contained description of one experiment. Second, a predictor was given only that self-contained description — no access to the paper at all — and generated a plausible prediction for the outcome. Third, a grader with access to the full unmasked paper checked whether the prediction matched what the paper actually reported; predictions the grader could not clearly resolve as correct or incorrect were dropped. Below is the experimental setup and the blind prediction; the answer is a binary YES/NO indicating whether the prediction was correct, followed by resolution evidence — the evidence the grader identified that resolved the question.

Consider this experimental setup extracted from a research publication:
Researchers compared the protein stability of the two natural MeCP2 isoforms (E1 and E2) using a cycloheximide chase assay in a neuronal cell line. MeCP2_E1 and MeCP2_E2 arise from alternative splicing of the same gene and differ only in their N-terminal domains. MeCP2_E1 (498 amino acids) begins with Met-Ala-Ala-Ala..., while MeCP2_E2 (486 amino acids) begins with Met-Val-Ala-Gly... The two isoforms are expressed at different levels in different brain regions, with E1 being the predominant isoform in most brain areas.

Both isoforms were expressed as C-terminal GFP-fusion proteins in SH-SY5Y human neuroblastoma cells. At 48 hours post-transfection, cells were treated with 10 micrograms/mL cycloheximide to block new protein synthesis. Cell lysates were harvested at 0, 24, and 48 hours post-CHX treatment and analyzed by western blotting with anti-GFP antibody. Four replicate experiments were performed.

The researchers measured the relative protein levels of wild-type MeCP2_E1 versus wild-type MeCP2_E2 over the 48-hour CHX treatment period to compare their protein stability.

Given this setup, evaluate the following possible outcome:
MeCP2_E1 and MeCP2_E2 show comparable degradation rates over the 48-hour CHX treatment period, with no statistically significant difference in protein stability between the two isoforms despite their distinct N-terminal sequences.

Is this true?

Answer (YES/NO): NO